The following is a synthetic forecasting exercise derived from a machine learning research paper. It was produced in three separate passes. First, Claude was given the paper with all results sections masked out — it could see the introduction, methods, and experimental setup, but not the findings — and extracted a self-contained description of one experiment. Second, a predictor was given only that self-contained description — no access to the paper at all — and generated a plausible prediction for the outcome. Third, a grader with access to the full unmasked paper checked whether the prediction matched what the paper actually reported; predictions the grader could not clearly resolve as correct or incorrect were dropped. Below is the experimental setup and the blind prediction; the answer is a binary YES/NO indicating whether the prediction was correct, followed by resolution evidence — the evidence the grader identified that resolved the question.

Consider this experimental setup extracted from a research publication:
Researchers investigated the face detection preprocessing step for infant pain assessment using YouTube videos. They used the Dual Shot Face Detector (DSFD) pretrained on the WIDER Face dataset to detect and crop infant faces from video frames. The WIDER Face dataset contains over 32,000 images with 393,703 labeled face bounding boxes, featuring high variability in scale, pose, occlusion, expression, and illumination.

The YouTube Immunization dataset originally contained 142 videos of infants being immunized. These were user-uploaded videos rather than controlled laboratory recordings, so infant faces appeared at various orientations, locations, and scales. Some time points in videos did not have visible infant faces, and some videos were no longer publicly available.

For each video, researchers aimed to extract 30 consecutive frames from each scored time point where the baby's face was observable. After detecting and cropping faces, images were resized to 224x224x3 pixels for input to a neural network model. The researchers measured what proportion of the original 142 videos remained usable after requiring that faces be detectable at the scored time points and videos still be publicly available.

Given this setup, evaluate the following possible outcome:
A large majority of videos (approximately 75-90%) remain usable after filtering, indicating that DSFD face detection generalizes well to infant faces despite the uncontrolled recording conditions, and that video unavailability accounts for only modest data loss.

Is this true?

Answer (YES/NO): NO